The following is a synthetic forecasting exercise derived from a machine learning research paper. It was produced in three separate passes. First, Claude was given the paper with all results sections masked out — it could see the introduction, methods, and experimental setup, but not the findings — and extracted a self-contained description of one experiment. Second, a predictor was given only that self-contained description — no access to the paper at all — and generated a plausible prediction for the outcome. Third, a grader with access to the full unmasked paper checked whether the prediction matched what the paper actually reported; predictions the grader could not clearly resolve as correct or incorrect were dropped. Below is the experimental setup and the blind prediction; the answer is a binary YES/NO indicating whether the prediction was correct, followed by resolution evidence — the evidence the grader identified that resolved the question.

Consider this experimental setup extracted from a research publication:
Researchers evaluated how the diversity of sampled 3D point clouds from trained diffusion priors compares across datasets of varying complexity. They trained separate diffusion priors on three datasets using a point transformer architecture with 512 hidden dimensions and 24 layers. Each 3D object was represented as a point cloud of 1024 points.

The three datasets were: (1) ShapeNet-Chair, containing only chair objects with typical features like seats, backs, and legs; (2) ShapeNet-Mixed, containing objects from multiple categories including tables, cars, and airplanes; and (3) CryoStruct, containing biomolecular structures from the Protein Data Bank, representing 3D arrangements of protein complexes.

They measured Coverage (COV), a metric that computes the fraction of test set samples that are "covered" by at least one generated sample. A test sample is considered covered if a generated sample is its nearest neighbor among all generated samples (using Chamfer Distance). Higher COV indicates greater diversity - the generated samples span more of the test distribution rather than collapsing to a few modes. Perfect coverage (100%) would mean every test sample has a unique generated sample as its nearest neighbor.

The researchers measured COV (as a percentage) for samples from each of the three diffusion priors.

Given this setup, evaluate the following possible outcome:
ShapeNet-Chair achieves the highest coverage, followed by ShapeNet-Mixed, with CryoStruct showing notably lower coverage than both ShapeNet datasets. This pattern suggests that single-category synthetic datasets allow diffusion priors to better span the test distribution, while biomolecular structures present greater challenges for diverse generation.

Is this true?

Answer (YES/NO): NO